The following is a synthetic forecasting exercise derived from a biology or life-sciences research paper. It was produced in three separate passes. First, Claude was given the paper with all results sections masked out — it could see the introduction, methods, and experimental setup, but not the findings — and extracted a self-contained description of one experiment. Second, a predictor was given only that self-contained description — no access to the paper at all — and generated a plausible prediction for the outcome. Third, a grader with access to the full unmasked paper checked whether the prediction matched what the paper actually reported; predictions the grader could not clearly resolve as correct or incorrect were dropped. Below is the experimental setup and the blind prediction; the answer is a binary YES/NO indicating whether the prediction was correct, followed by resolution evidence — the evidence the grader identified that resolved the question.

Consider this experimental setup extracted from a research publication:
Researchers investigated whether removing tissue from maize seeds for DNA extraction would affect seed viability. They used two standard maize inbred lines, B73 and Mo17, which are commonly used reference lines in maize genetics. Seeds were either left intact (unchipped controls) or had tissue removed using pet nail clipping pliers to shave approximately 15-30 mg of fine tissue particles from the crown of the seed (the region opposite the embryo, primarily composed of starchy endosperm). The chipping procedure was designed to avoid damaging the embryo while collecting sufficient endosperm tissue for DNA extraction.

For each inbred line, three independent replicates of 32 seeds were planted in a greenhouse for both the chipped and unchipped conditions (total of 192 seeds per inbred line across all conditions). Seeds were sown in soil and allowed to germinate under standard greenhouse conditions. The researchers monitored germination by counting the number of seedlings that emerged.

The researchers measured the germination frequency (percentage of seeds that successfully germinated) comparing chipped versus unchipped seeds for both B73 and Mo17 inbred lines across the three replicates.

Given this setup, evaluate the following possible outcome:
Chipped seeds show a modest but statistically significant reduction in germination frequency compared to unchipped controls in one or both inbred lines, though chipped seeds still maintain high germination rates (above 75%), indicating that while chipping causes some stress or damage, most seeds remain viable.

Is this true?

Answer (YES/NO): NO